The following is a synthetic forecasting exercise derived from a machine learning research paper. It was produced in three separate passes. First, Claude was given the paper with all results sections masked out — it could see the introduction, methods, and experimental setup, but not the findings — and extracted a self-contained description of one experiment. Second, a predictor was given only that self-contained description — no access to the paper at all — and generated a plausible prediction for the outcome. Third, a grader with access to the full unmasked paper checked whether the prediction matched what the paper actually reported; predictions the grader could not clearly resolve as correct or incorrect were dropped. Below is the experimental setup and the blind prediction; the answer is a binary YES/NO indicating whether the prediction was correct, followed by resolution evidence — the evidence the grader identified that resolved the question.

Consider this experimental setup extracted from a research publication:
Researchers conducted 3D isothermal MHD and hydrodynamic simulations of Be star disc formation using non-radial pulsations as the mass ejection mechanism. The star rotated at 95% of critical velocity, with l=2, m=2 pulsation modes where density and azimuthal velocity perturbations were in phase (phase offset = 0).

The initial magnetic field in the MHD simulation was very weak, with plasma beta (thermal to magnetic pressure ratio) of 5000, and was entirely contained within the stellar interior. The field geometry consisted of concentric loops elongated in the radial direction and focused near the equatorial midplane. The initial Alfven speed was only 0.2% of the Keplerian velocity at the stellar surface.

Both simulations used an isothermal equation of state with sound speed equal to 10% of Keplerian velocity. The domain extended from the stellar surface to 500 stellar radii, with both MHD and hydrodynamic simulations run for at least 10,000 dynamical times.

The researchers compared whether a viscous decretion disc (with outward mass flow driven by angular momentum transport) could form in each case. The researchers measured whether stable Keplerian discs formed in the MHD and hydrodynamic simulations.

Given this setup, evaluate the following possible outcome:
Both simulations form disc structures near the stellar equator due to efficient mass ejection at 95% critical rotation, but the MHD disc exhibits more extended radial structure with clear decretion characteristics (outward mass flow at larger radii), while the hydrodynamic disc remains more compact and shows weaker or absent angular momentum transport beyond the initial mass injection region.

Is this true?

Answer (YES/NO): YES